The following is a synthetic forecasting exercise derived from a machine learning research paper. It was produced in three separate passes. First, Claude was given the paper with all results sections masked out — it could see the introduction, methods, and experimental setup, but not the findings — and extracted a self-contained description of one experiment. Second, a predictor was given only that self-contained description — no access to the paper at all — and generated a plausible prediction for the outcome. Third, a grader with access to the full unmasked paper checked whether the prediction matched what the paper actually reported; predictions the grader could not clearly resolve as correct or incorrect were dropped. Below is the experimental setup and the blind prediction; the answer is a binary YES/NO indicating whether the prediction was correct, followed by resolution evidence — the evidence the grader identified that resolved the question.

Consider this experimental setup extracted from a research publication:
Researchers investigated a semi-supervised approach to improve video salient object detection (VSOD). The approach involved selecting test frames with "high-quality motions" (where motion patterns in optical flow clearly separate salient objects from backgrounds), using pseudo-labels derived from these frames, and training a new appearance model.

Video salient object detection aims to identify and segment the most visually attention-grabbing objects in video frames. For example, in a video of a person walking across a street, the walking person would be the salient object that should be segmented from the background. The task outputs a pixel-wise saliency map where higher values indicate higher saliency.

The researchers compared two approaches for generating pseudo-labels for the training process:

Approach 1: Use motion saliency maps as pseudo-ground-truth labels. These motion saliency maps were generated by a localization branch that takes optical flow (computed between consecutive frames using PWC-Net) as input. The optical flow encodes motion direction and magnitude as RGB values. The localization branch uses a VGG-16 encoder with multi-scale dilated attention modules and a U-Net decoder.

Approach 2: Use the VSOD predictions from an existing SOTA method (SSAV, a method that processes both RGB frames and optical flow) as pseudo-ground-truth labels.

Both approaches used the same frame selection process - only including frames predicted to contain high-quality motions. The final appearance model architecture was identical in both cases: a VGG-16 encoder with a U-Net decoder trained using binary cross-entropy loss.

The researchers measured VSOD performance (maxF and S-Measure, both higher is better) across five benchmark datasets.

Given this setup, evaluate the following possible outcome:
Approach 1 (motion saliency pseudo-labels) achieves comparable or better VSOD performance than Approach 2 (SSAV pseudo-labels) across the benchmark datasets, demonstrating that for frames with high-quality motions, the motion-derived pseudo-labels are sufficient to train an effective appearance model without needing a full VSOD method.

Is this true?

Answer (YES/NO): NO